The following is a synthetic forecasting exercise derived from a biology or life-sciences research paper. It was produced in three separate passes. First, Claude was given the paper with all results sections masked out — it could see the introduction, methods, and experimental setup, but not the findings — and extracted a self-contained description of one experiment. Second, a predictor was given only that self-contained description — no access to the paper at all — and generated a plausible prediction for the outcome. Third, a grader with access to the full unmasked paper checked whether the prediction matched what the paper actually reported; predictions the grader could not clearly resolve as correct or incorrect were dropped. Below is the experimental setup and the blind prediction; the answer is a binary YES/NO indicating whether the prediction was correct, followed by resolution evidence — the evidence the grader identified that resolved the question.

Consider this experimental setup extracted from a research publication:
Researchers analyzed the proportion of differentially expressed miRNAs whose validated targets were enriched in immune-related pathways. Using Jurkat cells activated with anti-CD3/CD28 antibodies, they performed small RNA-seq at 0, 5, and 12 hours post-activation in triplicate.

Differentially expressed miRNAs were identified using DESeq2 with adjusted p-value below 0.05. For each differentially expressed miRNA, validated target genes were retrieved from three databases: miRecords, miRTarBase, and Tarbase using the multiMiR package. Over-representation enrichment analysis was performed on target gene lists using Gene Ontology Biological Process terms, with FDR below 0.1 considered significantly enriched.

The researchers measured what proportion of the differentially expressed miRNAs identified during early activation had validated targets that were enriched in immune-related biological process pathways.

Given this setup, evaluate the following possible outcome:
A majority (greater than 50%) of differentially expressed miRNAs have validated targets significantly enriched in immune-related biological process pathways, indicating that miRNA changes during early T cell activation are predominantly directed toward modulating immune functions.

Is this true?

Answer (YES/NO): YES